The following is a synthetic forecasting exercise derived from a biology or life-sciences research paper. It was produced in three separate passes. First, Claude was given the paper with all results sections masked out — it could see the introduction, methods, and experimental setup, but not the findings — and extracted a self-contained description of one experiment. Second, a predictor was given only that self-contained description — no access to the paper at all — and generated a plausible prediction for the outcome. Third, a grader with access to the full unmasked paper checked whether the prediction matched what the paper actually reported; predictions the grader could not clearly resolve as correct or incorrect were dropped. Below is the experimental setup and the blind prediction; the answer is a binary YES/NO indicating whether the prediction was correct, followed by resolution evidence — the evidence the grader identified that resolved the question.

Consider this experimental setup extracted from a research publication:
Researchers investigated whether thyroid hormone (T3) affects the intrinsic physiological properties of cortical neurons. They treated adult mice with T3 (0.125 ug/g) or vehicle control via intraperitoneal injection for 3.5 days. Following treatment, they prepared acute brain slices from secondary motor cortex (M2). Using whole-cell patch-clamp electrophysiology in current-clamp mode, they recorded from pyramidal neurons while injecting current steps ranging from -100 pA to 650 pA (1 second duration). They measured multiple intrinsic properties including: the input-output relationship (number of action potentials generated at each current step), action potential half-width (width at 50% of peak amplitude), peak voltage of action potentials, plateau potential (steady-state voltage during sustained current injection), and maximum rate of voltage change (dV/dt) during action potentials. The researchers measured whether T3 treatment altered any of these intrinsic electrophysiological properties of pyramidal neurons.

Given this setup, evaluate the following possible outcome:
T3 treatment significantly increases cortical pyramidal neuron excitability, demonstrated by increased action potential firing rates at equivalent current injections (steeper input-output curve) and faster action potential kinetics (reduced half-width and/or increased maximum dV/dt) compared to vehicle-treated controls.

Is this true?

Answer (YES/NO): NO